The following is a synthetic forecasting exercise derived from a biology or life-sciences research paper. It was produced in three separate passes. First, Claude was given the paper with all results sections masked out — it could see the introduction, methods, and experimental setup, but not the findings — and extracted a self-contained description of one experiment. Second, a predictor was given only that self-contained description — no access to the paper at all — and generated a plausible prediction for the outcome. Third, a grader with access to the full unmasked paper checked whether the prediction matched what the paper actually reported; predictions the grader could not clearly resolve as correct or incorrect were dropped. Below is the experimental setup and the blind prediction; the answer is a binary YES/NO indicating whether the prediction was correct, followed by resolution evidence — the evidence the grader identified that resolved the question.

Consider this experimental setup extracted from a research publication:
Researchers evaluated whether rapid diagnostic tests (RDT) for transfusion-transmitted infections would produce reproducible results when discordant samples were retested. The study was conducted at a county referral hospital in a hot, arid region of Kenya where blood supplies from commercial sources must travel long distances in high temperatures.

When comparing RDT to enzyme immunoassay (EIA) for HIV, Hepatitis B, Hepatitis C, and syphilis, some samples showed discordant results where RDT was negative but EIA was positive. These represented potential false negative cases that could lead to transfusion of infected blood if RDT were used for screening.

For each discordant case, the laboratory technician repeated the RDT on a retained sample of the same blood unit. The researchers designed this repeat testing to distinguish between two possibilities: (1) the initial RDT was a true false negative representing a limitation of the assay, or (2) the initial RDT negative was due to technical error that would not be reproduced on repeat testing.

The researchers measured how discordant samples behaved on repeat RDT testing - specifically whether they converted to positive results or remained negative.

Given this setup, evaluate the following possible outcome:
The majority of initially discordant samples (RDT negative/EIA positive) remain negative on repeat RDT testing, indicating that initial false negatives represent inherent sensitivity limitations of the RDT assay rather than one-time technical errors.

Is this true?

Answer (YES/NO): YES